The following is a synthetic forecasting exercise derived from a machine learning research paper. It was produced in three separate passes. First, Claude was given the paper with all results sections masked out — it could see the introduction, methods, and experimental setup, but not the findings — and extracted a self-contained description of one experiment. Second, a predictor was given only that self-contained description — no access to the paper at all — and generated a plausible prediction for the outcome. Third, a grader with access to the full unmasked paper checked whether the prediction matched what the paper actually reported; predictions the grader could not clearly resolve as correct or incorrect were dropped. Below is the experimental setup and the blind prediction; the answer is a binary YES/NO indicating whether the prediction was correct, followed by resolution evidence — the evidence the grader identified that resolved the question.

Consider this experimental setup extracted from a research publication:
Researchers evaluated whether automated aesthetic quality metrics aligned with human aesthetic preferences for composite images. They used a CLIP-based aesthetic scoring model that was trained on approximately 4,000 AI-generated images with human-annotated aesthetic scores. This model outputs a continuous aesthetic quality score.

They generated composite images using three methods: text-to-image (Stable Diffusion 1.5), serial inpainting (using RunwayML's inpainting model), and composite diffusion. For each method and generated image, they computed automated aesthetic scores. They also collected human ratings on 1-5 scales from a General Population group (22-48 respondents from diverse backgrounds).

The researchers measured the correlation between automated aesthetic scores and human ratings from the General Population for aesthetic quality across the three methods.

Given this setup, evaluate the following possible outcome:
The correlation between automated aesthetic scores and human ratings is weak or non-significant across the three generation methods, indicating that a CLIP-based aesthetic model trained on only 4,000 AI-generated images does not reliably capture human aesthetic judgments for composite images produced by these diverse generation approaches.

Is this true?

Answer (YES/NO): NO